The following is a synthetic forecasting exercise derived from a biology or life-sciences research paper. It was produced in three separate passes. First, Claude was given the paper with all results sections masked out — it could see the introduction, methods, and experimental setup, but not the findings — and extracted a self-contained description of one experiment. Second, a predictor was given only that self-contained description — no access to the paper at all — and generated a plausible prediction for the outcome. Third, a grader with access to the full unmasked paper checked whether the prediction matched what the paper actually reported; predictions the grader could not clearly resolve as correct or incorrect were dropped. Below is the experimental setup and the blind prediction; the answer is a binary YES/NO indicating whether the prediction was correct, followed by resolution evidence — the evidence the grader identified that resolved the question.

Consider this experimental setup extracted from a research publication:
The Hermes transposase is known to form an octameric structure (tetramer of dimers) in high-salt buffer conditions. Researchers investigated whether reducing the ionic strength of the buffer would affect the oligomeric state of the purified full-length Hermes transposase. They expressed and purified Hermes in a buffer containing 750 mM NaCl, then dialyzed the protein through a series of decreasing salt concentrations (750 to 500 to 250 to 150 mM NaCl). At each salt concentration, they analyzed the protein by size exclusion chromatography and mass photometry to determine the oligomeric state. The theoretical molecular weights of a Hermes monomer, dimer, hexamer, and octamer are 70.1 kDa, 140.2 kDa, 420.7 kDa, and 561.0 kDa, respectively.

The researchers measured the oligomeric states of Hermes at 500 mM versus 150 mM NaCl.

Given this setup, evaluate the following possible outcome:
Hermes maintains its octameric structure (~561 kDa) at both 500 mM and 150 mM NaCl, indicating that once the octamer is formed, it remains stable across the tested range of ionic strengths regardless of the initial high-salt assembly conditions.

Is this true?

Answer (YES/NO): NO